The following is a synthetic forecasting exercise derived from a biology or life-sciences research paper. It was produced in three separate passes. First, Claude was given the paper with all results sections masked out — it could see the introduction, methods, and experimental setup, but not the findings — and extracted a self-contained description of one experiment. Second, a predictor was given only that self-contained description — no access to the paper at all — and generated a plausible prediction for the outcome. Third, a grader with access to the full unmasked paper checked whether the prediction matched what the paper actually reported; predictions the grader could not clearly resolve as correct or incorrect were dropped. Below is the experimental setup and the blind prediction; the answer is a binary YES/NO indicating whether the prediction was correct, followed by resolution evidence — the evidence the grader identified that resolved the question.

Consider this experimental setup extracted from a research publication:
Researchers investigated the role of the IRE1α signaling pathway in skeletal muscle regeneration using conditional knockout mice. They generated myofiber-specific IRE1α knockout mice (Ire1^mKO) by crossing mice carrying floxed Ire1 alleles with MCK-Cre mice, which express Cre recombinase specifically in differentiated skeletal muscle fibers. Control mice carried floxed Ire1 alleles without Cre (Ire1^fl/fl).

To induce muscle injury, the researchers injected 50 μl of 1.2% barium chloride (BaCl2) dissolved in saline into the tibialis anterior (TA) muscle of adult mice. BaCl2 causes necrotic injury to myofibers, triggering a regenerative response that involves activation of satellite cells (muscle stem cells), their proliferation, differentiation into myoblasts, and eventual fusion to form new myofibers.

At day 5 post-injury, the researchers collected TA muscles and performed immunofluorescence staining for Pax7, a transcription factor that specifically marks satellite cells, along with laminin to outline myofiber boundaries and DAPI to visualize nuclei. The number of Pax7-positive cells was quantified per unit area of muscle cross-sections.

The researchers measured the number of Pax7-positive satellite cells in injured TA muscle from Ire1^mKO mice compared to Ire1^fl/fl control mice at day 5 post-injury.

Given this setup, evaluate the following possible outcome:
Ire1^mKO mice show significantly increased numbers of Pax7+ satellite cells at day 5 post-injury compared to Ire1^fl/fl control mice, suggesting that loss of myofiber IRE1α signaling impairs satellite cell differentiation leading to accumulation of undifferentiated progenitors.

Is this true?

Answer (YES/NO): NO